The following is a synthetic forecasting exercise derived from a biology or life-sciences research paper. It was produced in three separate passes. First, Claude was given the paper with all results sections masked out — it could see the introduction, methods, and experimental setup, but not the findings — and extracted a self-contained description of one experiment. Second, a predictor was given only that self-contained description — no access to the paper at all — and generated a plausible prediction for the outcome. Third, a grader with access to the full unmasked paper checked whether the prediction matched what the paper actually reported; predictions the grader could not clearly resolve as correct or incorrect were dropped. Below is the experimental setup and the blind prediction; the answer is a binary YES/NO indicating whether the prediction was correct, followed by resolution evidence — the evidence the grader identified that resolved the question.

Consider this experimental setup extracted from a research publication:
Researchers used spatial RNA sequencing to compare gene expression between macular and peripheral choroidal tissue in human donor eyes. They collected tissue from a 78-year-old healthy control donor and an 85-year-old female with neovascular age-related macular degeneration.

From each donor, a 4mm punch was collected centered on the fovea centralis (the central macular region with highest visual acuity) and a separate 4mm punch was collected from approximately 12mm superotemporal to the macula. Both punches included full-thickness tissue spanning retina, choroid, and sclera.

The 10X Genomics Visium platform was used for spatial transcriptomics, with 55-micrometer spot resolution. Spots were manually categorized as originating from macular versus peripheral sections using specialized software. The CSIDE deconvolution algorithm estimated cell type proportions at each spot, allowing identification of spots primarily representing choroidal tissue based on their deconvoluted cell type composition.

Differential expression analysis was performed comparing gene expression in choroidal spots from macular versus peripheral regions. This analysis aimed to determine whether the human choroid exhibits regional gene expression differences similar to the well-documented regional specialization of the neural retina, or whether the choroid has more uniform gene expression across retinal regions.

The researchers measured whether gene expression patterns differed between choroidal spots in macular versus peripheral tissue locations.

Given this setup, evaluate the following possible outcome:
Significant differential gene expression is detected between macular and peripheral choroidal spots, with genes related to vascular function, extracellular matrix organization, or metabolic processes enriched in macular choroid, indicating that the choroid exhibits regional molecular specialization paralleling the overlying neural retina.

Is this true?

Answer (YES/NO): YES